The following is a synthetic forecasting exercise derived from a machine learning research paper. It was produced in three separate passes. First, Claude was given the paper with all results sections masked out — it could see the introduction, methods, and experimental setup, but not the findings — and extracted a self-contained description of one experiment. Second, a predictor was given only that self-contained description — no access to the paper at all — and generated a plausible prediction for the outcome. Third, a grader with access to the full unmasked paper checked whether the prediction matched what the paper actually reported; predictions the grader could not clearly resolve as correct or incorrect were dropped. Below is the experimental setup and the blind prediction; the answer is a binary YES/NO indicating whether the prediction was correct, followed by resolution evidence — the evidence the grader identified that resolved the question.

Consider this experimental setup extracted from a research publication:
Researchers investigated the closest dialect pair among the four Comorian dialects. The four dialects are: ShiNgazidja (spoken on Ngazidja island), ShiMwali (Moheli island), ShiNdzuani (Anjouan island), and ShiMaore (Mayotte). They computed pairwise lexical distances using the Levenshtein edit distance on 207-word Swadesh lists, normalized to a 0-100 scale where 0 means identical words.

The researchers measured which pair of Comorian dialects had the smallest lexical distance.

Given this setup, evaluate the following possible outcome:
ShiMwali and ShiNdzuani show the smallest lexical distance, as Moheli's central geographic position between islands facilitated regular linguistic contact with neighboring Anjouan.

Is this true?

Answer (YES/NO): NO